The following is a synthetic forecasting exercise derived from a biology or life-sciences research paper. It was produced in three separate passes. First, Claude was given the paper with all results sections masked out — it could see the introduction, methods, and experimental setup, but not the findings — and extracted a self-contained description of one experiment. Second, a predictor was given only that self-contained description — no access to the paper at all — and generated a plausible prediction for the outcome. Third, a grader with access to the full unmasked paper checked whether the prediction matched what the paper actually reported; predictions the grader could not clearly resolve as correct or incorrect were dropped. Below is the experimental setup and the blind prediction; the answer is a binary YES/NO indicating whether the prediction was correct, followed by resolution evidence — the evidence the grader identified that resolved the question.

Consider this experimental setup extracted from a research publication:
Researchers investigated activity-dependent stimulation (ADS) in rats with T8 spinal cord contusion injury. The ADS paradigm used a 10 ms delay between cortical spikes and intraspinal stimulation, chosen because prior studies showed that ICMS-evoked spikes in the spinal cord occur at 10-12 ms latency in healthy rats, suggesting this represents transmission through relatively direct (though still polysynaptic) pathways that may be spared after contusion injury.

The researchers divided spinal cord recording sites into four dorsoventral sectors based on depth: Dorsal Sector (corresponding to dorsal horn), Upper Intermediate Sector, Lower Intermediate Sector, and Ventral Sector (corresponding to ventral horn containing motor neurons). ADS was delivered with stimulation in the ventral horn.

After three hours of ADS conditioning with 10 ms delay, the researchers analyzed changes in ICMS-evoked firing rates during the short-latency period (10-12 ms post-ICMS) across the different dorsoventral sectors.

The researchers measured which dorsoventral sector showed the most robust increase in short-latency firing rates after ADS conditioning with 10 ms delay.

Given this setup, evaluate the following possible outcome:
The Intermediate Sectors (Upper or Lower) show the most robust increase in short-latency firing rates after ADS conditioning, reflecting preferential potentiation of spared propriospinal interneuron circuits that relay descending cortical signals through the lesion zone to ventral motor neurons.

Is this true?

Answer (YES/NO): NO